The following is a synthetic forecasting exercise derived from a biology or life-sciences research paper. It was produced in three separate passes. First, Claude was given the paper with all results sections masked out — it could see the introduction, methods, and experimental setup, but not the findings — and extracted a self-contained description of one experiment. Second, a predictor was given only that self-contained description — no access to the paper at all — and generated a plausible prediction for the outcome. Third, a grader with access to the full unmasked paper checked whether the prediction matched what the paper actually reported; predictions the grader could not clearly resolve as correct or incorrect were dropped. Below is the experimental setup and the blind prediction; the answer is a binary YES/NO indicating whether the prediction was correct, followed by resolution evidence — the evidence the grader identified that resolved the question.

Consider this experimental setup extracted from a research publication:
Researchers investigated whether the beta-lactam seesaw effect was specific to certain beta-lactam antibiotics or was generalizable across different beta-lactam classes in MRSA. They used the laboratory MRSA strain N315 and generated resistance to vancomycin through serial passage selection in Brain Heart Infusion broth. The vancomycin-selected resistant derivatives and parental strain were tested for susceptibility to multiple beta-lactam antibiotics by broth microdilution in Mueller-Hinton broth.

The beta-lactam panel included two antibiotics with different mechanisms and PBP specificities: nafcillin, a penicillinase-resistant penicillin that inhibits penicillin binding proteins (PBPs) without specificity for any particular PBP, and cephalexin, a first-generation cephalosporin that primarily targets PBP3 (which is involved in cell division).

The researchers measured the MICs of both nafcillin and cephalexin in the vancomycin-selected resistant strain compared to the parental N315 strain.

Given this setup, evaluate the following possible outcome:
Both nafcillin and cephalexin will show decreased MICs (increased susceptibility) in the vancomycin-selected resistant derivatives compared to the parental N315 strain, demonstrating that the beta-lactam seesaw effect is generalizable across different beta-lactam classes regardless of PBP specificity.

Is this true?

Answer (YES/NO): YES